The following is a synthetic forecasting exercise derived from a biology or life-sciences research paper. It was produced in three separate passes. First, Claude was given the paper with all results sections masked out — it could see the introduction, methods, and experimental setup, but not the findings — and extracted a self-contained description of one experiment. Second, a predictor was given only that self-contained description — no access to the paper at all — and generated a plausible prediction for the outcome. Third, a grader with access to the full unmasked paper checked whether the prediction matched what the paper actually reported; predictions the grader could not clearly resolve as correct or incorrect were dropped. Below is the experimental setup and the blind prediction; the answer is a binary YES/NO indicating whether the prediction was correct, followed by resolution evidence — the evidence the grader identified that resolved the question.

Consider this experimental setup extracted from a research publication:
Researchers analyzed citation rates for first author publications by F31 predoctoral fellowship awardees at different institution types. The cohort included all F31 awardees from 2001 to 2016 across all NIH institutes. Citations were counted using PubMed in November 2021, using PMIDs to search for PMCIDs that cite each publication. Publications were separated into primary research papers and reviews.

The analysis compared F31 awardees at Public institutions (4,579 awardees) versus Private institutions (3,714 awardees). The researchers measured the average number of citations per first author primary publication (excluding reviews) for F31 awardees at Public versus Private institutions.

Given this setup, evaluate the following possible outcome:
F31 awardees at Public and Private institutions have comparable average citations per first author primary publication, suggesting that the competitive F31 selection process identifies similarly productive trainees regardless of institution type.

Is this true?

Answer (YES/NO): NO